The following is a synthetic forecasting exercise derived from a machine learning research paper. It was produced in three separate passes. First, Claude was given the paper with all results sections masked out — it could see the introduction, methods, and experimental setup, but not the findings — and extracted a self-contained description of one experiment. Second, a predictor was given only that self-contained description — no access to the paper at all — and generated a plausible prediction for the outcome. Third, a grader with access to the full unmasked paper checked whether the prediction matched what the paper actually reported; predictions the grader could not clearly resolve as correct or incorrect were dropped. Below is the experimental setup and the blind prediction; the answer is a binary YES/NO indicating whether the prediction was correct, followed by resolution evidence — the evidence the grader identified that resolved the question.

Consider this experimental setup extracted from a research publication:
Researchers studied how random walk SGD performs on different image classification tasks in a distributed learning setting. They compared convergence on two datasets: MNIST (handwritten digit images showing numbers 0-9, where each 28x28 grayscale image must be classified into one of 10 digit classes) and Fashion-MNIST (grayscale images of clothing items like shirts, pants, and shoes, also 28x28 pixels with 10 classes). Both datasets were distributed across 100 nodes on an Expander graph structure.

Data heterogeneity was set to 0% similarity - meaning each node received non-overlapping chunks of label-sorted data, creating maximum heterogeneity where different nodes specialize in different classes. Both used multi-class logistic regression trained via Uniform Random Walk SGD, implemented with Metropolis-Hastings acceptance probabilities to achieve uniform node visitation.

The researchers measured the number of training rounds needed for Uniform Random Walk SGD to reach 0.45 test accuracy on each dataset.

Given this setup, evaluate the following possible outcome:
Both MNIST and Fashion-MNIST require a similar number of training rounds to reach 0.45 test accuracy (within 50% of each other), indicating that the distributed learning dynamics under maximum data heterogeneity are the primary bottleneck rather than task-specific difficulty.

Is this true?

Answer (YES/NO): NO